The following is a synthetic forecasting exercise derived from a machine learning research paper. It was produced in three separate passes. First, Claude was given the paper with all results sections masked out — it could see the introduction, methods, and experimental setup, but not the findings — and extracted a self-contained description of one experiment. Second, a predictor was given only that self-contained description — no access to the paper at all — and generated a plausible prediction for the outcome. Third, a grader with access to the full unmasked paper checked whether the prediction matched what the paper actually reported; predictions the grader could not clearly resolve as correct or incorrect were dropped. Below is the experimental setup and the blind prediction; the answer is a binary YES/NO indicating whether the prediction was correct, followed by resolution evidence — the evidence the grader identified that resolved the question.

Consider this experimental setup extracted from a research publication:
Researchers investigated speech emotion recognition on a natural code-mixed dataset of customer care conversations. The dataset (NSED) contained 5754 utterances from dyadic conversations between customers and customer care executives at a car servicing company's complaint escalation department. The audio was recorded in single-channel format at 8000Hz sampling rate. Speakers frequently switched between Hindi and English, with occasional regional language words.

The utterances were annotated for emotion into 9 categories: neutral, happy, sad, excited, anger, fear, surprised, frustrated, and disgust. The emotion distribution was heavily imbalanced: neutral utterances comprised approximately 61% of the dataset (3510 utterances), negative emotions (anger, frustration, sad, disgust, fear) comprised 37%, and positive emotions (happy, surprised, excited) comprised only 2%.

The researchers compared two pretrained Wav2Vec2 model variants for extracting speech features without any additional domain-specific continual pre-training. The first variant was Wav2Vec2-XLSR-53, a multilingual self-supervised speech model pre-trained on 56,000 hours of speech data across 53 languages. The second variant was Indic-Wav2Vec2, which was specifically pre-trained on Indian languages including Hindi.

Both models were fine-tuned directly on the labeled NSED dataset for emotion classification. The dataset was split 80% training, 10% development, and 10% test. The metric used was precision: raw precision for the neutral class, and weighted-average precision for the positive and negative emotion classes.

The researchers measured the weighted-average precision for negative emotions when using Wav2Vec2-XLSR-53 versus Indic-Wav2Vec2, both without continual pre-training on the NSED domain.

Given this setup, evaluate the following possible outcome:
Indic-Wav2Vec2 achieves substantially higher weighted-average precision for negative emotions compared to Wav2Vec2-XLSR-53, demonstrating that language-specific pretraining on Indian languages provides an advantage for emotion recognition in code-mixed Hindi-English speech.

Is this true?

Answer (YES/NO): YES